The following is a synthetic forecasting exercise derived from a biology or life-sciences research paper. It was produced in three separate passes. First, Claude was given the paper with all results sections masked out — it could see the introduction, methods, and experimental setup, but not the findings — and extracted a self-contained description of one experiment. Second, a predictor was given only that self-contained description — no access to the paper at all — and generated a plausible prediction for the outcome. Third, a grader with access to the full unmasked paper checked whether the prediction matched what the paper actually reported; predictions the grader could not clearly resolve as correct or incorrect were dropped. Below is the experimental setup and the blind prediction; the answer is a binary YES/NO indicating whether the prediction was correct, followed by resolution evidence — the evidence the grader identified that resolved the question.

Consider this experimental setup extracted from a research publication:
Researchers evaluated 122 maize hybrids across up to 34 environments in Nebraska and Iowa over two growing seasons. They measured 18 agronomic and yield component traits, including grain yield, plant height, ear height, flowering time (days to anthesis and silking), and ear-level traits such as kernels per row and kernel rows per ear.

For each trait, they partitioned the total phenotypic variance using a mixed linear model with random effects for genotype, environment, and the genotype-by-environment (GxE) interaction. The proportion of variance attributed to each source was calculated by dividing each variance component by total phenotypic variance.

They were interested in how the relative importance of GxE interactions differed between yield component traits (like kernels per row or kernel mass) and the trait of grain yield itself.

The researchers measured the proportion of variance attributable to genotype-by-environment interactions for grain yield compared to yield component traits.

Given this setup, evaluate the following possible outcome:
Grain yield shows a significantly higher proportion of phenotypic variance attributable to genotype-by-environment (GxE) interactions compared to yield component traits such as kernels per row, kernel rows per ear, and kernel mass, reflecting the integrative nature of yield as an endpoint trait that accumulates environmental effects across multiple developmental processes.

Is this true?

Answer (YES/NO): NO